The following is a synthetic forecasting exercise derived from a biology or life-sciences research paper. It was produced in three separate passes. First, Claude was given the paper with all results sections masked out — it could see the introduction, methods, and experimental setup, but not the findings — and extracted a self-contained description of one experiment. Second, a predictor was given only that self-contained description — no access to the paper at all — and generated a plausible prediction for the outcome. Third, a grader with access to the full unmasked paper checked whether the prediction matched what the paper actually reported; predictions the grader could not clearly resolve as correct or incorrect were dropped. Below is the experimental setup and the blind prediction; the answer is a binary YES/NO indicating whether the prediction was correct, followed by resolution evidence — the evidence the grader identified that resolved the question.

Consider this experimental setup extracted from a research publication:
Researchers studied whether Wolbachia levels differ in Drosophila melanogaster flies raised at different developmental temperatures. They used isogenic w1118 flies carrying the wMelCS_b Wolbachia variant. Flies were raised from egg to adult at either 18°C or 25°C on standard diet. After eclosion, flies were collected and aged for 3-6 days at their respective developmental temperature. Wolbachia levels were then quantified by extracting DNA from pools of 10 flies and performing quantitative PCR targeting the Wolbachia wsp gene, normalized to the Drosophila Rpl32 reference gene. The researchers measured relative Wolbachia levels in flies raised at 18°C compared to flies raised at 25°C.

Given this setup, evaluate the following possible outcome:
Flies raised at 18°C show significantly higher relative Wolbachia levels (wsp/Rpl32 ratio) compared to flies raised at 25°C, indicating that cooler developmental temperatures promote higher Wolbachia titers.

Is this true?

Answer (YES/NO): NO